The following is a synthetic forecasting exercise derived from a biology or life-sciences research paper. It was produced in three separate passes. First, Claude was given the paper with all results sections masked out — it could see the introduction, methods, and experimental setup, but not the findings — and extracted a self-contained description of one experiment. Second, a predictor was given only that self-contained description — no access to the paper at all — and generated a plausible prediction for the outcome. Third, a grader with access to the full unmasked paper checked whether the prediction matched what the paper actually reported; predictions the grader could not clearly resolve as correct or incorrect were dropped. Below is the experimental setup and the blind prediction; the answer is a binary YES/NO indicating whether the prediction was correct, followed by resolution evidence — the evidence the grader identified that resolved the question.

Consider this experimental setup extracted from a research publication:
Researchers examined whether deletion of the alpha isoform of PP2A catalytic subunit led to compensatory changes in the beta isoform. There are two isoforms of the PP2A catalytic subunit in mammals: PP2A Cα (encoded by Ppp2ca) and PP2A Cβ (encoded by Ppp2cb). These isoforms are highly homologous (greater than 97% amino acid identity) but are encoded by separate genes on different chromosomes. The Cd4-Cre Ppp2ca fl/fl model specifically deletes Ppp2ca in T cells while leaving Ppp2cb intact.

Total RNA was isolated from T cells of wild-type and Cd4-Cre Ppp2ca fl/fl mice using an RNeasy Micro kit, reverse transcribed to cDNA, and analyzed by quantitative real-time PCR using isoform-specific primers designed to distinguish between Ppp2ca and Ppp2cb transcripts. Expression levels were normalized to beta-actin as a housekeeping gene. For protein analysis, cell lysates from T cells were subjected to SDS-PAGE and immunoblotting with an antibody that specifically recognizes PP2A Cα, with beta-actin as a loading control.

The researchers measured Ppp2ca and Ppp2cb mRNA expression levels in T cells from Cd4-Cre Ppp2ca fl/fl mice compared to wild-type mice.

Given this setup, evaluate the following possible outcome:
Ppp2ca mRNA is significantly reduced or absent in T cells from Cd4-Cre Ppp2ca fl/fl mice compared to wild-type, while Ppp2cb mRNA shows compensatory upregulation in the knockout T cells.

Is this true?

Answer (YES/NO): NO